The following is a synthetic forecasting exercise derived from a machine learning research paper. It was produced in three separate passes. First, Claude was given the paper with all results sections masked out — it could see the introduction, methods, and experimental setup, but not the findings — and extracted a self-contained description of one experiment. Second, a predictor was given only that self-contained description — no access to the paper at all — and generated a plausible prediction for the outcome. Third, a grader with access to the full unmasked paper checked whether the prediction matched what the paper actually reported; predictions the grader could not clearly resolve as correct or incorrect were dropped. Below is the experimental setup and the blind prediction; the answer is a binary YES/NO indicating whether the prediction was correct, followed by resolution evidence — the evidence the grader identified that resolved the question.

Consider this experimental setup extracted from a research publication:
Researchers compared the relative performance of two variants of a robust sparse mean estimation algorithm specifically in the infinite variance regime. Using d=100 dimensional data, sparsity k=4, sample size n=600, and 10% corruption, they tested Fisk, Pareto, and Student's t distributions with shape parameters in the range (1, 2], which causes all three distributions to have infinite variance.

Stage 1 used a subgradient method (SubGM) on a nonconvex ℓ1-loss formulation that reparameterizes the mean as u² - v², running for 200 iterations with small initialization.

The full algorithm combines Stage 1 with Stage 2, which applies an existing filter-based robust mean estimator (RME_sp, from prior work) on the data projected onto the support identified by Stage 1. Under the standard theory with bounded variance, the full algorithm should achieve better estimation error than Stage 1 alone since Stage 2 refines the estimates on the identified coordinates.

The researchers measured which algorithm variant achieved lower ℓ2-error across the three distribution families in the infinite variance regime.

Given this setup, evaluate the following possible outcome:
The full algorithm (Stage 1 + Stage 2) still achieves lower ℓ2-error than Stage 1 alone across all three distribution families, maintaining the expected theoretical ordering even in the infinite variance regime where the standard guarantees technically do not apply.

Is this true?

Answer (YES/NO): NO